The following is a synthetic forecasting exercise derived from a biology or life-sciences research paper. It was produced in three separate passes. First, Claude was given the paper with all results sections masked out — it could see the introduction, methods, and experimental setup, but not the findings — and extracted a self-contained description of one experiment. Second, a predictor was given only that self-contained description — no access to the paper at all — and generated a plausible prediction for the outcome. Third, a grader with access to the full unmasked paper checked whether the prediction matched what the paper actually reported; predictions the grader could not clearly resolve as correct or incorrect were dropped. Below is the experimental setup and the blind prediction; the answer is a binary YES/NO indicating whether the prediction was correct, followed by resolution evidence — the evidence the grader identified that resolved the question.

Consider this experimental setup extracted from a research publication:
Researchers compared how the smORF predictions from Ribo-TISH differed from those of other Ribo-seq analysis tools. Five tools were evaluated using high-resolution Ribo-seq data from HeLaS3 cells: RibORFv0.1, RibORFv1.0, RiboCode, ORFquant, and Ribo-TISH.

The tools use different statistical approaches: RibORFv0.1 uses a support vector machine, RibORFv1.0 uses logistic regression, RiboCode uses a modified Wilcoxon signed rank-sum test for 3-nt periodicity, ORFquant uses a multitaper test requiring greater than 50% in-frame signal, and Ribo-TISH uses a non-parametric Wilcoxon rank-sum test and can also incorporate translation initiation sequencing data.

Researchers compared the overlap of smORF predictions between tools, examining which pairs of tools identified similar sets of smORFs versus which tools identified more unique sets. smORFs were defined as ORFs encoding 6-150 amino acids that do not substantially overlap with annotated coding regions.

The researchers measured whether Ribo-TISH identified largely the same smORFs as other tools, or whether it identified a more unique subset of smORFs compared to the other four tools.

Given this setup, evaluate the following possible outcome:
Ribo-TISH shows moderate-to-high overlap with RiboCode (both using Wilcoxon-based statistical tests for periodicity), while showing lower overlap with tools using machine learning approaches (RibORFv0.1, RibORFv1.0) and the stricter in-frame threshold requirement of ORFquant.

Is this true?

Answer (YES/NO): NO